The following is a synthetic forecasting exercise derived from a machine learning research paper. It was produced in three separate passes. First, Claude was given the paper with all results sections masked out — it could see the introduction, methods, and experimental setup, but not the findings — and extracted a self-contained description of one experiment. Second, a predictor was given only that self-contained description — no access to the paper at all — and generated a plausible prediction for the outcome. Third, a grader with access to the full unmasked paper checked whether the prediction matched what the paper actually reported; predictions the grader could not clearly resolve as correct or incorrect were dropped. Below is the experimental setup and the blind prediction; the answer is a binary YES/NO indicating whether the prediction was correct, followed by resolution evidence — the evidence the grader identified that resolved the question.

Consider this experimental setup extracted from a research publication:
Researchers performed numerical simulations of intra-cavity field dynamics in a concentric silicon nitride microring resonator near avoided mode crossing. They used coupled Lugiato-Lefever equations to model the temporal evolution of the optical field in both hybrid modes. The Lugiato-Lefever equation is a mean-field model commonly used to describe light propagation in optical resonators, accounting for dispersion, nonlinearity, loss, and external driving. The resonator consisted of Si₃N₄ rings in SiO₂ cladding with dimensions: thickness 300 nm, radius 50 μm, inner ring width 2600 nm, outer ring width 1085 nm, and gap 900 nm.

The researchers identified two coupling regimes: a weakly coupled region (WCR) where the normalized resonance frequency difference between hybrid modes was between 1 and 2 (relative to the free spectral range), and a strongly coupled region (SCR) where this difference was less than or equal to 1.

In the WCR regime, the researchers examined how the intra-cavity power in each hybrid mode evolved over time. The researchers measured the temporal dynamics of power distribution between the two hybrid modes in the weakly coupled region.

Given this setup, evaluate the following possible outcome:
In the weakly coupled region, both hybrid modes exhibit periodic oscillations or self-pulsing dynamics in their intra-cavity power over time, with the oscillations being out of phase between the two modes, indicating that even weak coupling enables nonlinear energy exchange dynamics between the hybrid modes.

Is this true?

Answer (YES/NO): NO